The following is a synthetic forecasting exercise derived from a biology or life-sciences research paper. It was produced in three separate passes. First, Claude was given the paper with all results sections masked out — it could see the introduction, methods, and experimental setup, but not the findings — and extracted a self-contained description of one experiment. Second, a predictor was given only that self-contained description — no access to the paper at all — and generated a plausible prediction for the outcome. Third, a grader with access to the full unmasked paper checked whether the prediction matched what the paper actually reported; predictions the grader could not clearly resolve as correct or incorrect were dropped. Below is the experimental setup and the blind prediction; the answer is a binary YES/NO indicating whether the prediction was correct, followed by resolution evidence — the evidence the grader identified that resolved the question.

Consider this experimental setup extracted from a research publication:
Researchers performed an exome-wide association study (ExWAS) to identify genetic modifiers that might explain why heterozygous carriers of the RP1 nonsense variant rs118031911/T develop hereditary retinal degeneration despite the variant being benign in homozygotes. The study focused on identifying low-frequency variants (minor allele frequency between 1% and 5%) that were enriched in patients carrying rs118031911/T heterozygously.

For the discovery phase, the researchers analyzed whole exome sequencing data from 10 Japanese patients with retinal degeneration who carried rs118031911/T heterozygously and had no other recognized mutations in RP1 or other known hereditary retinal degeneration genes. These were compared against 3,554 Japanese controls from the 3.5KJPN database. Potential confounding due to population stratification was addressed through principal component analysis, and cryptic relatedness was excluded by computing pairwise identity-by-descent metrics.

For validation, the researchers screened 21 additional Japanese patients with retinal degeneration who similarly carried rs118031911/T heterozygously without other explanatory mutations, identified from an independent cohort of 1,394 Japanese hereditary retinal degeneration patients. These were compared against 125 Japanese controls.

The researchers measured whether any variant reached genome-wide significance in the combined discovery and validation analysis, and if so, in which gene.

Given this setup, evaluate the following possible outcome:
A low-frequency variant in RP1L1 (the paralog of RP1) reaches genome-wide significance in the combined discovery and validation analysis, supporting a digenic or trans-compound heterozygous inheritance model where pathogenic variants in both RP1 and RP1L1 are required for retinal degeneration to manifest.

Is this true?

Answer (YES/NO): NO